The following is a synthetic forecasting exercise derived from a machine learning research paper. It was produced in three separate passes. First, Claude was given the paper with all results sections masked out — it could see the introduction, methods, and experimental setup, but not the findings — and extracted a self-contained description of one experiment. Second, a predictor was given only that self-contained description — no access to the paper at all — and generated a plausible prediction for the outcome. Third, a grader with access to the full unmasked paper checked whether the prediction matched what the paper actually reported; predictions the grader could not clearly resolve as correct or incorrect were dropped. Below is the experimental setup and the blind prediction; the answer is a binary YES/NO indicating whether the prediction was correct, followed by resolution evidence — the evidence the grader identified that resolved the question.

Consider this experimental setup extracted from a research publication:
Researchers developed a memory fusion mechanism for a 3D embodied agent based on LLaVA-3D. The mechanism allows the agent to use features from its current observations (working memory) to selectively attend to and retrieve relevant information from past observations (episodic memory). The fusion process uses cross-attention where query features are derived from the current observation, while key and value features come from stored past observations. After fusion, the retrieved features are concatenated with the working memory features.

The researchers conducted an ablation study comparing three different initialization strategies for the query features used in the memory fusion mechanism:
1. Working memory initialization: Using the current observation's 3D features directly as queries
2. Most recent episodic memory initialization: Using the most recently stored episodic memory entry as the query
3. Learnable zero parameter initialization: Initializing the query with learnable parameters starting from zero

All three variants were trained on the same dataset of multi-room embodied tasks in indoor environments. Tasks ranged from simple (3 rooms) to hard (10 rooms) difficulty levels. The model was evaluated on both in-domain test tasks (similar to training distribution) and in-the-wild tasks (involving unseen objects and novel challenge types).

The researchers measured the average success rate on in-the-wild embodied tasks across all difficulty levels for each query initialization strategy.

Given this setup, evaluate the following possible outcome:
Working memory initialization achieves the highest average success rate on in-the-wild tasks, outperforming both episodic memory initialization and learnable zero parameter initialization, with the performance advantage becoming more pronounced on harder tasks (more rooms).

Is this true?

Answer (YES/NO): NO